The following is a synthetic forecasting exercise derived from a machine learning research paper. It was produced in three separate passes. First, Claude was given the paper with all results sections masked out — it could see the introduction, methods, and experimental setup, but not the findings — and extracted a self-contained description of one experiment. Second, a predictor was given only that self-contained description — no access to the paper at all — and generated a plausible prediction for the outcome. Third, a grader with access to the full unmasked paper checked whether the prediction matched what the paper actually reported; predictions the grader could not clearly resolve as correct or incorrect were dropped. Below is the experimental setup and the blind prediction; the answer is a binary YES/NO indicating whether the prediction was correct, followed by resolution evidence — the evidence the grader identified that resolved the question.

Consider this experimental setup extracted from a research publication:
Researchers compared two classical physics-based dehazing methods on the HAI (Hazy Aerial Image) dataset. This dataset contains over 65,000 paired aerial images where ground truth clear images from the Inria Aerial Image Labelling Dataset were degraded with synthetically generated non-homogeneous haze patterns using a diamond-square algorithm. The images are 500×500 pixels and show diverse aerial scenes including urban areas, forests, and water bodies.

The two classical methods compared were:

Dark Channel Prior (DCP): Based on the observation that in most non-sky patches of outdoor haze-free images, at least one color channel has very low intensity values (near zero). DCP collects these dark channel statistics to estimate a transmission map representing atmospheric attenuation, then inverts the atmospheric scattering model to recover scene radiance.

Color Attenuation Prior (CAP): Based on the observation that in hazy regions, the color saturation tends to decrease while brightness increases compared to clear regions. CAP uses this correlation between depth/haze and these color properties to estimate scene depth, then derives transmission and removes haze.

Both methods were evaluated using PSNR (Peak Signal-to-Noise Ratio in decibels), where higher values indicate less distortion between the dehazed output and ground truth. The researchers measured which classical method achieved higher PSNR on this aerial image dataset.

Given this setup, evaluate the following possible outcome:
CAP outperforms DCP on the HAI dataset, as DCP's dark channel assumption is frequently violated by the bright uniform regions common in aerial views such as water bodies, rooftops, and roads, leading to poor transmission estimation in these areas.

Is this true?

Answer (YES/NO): NO